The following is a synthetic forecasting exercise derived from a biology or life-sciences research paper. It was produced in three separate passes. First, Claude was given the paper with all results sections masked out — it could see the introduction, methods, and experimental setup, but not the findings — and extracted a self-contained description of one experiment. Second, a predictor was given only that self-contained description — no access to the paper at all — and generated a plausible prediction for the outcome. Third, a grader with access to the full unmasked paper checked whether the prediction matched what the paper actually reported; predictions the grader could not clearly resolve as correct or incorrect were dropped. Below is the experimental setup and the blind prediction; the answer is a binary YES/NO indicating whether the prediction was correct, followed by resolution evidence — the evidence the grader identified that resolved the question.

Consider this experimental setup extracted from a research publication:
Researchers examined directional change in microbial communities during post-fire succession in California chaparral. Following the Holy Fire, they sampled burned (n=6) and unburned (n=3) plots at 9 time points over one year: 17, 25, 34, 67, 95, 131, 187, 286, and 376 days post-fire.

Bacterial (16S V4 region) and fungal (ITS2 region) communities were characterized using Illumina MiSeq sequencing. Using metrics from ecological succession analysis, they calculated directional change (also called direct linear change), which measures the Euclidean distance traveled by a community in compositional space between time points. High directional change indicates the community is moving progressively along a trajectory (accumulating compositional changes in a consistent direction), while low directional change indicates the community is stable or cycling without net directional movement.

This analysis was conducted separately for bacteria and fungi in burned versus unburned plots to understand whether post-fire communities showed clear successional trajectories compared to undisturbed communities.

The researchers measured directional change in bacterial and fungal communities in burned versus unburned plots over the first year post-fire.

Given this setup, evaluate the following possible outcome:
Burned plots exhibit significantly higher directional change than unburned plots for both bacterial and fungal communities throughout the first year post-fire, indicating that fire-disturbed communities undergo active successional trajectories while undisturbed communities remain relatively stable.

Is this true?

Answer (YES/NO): YES